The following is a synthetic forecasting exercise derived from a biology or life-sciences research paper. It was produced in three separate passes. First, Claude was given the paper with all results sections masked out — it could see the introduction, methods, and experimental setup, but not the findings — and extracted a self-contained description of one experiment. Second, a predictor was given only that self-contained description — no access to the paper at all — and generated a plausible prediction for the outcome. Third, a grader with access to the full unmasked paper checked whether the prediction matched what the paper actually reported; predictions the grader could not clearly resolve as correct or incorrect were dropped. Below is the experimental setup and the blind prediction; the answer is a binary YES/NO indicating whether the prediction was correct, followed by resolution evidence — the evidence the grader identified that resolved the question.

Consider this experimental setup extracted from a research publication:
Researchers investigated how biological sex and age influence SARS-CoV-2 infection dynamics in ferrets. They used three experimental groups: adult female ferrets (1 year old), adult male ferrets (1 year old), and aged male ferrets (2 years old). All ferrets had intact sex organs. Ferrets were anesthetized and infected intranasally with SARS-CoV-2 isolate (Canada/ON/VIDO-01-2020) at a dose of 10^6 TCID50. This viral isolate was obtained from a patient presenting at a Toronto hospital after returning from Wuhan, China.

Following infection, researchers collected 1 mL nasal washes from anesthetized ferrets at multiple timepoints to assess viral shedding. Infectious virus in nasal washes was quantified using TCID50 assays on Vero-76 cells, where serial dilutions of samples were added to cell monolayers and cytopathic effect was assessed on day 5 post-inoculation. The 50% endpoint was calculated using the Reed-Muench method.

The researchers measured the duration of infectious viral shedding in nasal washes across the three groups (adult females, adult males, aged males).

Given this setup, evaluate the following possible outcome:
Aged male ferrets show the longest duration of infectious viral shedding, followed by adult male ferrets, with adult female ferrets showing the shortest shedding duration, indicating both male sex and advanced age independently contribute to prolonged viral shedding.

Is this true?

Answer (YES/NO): YES